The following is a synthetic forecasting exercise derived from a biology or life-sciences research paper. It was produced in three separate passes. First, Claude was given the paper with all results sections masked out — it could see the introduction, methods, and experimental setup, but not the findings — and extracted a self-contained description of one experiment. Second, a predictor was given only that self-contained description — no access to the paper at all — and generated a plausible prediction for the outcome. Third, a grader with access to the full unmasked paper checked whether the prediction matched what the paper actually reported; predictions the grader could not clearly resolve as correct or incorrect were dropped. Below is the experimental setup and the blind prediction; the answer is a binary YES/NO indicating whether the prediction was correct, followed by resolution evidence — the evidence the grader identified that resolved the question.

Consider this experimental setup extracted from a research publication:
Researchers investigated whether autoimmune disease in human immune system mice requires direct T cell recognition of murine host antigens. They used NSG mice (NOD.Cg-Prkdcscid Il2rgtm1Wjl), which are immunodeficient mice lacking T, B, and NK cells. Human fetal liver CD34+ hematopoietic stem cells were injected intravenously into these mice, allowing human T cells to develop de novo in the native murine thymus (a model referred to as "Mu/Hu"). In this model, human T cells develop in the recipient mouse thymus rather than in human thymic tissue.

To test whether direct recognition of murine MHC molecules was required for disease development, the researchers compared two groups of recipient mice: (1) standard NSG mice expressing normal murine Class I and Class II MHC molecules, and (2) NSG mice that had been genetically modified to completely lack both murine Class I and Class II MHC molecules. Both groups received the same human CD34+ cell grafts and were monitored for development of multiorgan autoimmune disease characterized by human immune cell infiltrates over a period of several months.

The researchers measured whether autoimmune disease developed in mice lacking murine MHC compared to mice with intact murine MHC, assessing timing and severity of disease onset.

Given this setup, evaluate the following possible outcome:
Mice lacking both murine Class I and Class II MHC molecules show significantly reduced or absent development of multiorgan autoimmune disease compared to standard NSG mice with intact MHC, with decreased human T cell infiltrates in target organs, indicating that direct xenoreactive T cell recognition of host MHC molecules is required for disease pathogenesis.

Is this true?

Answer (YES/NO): NO